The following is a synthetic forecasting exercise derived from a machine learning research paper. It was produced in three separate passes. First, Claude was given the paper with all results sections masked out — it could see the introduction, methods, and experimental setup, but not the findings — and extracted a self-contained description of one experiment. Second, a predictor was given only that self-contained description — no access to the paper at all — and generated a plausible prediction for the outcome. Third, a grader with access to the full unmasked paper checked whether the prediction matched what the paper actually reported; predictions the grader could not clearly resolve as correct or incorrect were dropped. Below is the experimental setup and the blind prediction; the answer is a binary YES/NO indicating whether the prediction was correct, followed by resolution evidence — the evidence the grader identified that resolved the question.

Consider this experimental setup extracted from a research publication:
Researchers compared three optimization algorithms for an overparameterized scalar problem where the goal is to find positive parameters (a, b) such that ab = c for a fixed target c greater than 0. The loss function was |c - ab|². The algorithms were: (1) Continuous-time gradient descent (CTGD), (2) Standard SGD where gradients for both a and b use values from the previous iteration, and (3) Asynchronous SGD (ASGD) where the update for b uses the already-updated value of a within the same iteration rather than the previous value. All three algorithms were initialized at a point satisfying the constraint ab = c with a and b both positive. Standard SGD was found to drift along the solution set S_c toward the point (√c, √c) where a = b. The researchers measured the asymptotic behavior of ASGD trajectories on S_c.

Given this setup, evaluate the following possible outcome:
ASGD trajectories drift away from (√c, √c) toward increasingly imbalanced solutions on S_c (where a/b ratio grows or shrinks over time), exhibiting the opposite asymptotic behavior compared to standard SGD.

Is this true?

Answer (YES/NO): YES